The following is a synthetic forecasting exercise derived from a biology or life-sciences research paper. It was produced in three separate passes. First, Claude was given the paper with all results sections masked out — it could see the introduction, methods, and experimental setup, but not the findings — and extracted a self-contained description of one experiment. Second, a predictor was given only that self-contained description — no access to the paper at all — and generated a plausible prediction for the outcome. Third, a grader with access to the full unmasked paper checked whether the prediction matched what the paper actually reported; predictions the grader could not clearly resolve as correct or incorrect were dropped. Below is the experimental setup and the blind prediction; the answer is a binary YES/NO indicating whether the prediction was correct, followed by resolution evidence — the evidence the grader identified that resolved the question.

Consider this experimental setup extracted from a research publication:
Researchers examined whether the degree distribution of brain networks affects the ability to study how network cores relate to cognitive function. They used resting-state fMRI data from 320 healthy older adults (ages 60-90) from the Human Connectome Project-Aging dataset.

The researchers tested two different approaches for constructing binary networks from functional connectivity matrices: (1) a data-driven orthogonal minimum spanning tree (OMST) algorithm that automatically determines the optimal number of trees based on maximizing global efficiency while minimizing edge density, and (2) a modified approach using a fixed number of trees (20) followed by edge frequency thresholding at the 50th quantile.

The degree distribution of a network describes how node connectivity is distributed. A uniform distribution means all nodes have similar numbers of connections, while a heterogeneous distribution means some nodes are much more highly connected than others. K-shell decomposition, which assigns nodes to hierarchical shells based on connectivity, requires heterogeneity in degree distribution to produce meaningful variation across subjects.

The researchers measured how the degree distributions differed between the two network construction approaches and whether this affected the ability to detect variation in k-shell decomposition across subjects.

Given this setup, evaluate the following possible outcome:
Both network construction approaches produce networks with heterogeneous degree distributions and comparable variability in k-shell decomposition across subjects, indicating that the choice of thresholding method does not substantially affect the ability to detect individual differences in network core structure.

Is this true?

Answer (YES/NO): NO